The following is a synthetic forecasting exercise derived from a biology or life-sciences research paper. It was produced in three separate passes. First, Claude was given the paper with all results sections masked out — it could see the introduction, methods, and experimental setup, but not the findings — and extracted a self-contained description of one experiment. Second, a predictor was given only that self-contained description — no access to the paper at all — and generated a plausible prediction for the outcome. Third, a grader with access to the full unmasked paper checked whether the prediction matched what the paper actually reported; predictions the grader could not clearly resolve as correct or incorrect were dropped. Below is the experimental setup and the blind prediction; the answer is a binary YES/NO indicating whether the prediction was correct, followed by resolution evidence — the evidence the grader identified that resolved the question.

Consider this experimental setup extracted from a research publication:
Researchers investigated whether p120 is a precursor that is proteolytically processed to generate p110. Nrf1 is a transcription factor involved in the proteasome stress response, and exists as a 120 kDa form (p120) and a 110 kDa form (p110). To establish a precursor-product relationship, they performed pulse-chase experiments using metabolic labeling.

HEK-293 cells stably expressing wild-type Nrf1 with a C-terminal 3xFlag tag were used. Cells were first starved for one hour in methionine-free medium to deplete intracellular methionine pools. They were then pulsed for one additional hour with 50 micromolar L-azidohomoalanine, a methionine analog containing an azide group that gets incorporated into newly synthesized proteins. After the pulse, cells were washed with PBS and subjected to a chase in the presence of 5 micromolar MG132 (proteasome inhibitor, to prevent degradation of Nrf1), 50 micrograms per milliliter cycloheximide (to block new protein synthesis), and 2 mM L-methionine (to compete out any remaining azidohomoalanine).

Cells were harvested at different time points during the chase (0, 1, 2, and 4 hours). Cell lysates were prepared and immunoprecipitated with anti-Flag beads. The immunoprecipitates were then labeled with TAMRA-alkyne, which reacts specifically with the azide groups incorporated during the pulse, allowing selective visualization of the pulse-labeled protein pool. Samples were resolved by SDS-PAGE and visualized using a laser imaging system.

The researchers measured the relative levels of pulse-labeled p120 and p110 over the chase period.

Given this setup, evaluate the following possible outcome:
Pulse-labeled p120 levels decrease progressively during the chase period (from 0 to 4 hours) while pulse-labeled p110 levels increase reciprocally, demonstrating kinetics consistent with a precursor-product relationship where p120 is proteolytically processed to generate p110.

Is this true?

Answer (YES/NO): YES